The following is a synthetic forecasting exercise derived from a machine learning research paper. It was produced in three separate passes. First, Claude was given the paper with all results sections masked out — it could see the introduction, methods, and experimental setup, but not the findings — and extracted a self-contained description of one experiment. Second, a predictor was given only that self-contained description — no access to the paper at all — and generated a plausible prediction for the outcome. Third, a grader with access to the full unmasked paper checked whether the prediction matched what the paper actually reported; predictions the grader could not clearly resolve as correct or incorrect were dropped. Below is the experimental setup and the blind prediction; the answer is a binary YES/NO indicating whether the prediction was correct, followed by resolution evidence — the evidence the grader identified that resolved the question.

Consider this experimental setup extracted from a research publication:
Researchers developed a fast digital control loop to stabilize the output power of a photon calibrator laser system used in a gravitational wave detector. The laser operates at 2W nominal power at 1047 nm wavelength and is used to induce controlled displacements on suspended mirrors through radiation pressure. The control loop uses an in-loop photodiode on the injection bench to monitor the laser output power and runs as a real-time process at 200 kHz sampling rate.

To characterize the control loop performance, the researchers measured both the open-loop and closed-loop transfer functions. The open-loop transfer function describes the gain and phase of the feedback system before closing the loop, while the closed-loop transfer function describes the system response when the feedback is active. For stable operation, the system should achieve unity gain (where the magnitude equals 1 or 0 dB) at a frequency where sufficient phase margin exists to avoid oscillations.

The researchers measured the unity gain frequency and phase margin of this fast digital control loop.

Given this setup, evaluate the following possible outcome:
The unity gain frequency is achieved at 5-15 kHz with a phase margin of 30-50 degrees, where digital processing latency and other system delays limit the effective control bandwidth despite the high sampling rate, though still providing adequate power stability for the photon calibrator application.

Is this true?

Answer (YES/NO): NO